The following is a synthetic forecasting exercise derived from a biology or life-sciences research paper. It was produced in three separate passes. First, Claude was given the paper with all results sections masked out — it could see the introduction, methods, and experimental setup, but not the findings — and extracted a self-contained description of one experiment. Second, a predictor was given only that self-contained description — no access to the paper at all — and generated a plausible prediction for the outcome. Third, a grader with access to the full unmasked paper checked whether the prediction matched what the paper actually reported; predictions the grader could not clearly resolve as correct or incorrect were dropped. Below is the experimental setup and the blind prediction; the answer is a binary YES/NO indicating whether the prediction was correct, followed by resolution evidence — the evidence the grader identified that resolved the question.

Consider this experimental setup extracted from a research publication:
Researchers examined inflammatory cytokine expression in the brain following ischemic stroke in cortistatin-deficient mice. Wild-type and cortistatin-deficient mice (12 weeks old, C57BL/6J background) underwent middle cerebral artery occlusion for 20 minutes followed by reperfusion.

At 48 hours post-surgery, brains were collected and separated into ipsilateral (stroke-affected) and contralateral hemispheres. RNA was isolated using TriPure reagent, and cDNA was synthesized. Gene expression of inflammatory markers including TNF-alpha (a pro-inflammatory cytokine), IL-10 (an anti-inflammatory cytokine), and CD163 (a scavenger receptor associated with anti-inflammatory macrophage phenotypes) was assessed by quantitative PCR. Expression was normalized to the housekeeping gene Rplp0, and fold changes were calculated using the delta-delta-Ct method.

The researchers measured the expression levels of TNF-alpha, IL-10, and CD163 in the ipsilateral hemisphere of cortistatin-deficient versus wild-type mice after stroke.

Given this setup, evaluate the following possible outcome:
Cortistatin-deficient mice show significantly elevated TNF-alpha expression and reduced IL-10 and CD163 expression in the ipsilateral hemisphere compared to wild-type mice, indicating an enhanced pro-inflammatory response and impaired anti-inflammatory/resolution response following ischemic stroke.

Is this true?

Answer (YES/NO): NO